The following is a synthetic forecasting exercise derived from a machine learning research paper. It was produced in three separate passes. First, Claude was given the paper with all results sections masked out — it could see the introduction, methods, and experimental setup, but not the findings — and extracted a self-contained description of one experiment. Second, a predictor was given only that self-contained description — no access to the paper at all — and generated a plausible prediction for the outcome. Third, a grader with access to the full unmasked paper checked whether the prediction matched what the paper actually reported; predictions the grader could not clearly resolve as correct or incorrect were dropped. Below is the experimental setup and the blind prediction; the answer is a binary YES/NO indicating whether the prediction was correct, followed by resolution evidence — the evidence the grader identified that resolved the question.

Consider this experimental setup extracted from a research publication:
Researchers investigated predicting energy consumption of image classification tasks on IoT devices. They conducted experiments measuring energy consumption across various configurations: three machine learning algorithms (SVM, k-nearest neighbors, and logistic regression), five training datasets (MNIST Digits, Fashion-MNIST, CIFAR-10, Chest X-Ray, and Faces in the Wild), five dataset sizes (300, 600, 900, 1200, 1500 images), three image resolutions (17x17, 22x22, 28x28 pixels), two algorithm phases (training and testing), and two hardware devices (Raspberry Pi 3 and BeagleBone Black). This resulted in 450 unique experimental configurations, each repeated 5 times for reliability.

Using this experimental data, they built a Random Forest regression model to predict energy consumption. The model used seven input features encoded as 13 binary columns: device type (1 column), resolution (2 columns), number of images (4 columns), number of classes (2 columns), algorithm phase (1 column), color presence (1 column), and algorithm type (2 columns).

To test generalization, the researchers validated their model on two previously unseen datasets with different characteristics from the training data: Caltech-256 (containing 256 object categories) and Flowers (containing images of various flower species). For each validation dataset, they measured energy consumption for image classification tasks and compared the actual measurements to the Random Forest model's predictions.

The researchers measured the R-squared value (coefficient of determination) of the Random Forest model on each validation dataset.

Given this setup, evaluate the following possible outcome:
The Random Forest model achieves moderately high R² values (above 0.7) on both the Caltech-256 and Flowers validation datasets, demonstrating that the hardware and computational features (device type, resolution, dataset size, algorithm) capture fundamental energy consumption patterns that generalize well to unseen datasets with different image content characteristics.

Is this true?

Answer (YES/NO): YES